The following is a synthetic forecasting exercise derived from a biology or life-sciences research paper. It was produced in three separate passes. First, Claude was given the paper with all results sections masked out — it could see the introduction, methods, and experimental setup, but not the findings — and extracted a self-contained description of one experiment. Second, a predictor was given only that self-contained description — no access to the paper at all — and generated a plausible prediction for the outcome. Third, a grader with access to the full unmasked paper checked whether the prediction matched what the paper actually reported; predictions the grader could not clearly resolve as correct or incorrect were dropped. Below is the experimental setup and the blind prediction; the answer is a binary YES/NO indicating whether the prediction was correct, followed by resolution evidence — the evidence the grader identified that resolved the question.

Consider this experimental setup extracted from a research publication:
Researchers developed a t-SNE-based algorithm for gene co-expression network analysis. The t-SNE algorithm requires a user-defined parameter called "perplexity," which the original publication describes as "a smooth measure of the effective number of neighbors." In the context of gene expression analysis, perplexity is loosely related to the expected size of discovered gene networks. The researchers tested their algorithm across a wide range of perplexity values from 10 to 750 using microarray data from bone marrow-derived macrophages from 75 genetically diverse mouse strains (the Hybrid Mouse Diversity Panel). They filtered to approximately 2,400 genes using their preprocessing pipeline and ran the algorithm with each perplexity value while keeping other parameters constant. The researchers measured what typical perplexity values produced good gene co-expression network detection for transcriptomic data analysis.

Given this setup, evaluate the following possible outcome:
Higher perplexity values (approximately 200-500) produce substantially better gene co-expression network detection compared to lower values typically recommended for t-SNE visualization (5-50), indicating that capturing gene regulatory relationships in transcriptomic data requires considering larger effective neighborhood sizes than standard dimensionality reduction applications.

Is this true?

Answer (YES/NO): NO